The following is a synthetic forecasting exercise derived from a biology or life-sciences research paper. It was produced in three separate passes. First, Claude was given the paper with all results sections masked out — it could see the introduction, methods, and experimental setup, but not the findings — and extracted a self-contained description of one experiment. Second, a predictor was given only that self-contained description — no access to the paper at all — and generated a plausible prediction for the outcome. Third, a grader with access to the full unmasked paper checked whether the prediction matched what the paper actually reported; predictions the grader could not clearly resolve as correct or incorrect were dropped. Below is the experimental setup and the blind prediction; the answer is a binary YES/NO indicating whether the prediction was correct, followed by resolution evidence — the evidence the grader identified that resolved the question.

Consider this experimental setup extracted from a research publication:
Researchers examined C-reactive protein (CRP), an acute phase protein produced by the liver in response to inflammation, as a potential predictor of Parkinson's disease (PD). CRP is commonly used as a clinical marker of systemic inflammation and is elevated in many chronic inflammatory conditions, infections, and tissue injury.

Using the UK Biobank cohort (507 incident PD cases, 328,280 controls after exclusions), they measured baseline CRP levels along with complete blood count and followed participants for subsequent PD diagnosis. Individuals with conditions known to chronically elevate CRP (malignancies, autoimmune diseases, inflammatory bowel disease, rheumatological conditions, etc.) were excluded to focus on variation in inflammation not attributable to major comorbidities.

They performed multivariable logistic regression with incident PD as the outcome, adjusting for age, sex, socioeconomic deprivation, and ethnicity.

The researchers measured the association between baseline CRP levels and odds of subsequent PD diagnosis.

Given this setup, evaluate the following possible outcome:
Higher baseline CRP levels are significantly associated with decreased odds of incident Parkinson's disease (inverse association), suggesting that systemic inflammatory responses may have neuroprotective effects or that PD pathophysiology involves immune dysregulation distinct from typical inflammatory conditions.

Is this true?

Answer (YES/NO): NO